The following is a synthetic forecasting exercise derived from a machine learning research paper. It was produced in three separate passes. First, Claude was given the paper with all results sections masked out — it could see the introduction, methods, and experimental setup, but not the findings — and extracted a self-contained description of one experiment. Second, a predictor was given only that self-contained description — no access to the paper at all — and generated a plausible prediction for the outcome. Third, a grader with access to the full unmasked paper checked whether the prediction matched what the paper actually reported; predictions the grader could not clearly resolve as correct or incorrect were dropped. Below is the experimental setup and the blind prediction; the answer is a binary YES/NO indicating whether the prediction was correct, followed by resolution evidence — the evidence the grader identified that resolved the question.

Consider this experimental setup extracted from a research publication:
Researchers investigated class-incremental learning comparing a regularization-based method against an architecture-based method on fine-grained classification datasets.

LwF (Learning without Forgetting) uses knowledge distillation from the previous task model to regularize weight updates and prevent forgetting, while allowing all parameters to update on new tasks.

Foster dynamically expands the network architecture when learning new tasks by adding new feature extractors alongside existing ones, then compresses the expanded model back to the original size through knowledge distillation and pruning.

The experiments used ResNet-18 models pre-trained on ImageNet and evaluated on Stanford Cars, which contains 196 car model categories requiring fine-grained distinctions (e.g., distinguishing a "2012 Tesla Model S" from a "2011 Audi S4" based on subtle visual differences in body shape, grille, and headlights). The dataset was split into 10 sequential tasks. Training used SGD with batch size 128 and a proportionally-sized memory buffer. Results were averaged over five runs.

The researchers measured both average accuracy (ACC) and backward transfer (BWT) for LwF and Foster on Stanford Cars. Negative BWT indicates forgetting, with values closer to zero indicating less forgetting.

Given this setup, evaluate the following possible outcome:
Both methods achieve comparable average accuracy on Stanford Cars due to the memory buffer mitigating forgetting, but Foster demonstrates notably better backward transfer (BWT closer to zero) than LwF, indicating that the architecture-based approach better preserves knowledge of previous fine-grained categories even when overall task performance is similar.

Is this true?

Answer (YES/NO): YES